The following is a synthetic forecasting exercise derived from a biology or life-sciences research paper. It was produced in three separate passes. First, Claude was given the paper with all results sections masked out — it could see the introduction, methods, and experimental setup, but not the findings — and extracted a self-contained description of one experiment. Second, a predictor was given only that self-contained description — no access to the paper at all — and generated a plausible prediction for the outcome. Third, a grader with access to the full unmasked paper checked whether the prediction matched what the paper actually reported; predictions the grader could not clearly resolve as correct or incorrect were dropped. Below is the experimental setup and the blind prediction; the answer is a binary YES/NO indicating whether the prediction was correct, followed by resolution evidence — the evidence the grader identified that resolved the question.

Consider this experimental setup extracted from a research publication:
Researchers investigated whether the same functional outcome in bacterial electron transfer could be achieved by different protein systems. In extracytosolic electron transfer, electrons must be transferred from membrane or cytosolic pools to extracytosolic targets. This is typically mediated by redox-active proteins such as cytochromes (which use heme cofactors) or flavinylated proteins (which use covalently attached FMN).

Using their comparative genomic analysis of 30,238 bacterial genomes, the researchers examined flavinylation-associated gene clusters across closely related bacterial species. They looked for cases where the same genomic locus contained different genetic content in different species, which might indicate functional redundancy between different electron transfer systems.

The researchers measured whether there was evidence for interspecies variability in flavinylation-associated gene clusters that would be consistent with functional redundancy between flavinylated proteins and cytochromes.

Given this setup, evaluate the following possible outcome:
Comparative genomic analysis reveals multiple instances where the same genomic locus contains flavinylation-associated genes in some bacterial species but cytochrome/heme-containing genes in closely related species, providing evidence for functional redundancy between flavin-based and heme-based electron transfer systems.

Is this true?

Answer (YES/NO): YES